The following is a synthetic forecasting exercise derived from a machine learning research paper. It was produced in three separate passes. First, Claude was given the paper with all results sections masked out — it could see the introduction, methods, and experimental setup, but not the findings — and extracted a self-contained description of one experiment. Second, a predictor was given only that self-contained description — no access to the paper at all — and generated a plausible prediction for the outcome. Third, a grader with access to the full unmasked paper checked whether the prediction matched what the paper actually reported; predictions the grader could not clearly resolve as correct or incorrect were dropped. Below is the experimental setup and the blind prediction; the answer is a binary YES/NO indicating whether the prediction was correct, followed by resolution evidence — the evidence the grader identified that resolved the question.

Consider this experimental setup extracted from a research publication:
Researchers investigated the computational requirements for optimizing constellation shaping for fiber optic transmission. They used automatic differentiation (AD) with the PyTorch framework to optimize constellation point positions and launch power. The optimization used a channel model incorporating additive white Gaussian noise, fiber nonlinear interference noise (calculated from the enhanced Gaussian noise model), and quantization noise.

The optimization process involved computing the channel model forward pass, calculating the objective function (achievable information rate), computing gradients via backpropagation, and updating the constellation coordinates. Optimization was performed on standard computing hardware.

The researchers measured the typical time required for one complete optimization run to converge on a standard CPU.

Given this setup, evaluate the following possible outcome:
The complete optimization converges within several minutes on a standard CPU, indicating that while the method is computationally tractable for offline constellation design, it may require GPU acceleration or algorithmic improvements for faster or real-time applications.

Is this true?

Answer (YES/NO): YES